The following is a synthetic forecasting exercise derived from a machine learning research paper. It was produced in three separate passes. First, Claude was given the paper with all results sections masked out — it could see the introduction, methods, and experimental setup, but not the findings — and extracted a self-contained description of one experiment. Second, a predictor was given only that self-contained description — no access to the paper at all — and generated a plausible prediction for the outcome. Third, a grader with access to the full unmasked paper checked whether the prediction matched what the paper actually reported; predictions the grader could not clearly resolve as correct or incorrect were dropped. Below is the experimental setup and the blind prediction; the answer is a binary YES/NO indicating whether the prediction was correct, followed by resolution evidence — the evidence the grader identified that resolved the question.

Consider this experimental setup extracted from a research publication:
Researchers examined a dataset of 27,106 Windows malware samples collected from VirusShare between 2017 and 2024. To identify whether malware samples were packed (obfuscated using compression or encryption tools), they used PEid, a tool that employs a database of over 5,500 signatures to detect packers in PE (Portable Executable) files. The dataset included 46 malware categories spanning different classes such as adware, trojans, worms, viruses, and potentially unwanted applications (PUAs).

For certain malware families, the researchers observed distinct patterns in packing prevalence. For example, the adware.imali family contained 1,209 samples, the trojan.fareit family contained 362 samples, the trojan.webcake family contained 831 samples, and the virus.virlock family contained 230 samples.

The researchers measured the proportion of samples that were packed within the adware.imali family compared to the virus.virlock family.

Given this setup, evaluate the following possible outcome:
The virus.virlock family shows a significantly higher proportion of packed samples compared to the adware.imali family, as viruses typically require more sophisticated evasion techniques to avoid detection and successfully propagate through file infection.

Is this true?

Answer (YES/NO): NO